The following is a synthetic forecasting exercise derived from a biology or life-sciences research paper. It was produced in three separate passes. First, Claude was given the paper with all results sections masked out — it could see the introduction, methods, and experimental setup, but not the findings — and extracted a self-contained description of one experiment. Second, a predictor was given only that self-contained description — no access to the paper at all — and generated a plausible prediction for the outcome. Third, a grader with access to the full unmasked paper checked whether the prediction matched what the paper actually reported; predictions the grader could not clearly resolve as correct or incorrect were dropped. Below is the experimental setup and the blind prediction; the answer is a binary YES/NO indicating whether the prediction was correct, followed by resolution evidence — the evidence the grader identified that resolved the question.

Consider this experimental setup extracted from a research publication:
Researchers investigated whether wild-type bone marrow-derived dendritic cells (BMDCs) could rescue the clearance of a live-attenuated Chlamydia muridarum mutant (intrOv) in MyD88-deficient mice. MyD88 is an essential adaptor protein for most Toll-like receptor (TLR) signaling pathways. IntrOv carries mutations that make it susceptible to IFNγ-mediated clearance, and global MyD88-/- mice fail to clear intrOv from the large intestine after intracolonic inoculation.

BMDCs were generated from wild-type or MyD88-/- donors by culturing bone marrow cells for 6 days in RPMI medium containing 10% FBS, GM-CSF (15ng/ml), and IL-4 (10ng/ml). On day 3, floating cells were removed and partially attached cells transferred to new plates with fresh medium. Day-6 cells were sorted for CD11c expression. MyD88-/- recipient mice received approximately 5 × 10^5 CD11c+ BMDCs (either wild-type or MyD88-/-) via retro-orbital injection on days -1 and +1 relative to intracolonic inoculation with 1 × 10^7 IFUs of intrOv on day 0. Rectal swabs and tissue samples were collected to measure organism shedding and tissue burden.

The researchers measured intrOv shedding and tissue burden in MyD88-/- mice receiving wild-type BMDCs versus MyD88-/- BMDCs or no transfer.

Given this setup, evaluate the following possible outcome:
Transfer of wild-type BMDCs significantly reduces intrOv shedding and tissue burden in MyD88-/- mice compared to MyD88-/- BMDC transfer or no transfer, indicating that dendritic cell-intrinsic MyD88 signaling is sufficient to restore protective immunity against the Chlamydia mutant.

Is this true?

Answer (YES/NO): YES